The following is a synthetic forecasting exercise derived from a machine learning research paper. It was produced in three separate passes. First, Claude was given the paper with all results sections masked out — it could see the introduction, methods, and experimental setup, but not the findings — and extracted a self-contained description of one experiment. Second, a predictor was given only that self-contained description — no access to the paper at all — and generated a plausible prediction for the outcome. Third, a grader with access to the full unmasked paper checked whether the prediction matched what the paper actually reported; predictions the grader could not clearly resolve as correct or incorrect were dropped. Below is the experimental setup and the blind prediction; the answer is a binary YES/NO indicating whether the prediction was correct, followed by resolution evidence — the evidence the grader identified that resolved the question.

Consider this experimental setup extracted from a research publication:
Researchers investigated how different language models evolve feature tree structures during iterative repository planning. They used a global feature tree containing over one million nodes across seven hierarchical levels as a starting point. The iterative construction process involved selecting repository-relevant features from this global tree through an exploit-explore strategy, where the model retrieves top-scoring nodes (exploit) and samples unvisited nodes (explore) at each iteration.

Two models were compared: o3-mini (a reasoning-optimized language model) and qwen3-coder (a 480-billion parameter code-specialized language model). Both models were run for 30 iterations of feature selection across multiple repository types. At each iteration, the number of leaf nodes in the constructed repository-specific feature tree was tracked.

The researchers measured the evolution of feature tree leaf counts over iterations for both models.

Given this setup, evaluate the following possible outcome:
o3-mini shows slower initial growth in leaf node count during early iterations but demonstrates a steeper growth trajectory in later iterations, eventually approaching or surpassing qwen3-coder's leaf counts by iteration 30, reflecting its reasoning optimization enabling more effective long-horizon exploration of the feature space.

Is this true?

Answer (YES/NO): NO